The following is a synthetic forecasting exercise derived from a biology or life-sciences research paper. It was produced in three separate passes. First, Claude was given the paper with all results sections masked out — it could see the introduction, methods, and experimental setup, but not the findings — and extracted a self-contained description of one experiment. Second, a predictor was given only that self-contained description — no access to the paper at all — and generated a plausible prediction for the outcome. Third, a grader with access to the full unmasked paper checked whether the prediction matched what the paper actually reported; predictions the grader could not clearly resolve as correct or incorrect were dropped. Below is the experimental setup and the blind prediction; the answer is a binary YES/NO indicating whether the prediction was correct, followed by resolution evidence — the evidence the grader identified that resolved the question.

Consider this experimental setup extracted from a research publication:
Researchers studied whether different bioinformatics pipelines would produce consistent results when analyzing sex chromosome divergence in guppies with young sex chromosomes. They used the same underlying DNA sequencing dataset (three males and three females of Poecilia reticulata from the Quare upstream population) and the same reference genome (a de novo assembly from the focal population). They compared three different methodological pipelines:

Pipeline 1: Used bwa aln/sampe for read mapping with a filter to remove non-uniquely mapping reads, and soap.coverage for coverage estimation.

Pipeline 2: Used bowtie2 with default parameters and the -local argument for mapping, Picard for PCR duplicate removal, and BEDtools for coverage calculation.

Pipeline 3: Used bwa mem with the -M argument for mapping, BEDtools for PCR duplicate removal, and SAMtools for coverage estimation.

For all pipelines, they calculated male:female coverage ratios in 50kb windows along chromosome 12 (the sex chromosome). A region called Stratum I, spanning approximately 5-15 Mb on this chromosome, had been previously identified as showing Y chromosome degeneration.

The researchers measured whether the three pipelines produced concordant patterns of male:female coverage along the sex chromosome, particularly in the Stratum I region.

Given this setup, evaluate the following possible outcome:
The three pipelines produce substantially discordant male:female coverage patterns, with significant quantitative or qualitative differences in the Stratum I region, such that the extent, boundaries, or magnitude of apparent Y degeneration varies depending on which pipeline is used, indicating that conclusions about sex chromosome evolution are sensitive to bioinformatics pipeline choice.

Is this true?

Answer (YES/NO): NO